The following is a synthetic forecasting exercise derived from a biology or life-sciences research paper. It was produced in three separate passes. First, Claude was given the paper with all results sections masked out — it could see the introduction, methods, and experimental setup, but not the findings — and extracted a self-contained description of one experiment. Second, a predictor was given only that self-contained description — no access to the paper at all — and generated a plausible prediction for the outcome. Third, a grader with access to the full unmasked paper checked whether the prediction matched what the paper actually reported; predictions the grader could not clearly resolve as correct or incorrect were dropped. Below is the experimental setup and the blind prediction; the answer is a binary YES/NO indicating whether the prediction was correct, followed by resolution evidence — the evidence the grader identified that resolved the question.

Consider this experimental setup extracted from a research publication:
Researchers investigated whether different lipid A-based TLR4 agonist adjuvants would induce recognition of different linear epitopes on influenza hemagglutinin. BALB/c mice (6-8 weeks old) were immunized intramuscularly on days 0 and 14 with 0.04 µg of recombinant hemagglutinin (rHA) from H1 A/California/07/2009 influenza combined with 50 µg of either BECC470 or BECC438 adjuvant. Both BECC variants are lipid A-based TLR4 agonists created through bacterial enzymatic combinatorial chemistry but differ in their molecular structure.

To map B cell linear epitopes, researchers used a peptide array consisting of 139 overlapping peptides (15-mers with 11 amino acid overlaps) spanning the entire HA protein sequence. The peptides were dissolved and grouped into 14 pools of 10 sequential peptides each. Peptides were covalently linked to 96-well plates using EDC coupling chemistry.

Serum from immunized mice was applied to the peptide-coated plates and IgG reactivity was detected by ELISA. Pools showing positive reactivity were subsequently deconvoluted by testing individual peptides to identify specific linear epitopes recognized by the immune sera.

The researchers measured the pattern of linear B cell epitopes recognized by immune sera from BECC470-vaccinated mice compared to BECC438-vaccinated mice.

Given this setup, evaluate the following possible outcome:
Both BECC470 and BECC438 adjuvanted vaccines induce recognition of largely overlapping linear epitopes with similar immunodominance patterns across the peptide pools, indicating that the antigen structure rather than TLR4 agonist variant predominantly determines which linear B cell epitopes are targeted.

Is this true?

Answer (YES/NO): NO